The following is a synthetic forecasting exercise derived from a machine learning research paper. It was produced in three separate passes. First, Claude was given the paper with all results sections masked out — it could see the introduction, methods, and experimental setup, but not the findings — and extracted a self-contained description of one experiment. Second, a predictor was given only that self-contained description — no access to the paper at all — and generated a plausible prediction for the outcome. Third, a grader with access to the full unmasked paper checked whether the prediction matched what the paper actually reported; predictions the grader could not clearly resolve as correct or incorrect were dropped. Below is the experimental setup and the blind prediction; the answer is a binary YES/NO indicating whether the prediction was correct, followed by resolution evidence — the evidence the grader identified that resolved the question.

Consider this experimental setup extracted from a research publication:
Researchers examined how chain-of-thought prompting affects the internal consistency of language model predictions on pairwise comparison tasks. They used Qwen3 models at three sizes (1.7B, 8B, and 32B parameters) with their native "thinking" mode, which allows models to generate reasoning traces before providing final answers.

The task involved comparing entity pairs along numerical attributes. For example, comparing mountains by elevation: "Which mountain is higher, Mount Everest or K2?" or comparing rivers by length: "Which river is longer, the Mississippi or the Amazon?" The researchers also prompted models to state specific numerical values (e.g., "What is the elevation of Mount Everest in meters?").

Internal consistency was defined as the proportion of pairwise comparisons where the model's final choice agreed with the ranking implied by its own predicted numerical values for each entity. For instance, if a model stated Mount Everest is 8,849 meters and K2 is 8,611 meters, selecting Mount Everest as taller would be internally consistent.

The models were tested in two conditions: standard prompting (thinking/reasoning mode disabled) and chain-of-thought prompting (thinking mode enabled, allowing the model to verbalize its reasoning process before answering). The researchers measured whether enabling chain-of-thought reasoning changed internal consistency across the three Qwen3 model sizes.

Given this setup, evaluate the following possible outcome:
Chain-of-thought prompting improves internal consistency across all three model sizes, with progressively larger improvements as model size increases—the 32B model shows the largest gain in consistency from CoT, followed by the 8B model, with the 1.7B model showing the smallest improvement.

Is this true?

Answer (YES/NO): NO